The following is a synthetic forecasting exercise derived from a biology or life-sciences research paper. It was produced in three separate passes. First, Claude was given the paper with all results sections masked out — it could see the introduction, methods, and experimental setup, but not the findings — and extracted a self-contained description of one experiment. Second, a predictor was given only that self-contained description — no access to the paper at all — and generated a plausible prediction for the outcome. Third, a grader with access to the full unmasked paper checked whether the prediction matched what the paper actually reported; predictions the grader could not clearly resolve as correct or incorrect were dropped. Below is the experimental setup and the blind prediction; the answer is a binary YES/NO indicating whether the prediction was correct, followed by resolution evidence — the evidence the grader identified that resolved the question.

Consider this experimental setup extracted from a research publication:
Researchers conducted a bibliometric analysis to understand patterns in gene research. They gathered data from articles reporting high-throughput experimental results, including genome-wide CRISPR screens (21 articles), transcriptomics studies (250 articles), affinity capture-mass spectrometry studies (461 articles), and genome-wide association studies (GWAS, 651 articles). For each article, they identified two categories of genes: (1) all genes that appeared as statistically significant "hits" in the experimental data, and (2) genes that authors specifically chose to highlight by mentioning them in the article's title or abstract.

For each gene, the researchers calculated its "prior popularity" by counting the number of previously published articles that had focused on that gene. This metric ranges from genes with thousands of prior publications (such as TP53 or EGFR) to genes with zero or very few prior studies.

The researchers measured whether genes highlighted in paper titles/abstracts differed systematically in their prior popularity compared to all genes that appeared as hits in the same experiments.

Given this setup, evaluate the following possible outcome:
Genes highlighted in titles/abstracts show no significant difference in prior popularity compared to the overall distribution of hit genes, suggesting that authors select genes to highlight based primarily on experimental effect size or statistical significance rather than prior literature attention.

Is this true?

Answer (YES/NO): NO